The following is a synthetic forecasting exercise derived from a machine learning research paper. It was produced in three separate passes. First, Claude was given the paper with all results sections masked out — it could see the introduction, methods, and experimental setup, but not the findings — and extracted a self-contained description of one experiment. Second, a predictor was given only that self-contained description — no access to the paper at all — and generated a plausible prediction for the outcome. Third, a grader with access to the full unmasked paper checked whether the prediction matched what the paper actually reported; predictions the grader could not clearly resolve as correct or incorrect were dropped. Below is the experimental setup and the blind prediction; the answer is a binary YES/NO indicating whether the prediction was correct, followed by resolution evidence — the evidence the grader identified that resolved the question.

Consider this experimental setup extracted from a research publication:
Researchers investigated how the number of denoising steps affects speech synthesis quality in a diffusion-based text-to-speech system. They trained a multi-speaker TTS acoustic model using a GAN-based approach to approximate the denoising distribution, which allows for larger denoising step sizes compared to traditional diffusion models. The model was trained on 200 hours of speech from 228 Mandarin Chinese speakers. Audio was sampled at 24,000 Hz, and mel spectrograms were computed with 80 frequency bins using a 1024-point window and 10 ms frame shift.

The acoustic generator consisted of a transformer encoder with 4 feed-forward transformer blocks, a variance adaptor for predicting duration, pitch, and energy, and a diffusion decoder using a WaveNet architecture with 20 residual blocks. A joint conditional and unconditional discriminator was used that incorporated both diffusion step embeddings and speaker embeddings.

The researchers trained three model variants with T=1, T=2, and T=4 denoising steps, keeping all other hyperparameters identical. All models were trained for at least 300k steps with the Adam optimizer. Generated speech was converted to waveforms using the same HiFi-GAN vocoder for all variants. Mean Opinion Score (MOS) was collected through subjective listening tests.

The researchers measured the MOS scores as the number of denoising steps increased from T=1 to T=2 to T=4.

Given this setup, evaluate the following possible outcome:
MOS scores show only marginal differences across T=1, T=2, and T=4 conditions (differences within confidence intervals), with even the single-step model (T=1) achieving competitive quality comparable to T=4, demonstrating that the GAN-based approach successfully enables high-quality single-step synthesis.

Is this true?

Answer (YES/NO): NO